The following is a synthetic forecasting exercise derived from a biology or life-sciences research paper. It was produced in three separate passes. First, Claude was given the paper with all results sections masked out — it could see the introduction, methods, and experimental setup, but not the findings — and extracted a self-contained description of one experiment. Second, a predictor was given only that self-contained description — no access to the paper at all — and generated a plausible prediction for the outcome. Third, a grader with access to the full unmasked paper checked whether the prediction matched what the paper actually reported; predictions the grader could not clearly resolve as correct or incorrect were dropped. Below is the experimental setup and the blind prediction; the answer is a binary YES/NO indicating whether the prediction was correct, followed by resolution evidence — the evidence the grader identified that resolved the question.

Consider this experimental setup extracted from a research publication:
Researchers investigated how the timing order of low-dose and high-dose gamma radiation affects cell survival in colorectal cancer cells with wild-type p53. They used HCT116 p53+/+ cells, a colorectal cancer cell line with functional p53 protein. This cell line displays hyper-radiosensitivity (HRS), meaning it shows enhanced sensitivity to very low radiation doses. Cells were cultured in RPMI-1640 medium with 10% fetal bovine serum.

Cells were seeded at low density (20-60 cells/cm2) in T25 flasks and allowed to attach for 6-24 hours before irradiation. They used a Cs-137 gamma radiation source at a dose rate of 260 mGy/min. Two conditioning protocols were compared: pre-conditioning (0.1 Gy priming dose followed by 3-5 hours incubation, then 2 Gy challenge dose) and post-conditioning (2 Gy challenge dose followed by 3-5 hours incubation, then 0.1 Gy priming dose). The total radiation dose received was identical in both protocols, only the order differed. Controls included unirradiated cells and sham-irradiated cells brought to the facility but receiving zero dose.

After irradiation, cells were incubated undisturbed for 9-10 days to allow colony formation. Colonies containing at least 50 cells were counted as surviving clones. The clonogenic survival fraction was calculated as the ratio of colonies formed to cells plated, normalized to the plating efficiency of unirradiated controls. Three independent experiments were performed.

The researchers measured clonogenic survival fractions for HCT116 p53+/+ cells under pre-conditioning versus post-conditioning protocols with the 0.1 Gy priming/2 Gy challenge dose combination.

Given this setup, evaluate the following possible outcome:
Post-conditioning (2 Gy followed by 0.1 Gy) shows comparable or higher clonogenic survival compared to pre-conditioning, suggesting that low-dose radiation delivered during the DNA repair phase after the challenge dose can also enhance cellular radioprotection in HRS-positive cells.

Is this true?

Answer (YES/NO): NO